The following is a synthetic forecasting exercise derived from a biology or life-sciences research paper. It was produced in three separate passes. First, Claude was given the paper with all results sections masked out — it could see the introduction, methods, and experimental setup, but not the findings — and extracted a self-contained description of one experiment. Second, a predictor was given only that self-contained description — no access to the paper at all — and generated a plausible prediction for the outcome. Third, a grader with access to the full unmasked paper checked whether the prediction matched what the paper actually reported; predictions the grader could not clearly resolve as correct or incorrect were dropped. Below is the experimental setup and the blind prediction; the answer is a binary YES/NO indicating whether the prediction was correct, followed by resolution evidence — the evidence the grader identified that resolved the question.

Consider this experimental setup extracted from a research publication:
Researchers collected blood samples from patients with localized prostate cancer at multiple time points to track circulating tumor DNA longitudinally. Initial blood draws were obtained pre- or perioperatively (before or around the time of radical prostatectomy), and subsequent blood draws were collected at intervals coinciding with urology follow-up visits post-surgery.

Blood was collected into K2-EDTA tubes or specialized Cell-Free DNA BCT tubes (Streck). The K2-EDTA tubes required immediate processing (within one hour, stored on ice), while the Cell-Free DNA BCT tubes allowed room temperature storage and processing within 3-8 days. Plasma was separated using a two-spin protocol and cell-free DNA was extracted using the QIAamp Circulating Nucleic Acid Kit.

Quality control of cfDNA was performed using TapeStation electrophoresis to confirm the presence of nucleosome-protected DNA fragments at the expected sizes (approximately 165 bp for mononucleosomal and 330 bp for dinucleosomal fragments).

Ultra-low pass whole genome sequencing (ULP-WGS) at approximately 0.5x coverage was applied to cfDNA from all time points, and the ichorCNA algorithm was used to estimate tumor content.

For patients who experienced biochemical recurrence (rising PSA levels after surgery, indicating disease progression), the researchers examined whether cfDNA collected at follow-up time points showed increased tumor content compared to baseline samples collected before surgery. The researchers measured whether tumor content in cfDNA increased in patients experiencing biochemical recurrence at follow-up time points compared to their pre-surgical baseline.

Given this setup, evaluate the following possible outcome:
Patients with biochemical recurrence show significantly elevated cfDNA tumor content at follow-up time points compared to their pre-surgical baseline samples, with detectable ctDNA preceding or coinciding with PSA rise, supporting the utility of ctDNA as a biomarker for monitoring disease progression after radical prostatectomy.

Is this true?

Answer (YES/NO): NO